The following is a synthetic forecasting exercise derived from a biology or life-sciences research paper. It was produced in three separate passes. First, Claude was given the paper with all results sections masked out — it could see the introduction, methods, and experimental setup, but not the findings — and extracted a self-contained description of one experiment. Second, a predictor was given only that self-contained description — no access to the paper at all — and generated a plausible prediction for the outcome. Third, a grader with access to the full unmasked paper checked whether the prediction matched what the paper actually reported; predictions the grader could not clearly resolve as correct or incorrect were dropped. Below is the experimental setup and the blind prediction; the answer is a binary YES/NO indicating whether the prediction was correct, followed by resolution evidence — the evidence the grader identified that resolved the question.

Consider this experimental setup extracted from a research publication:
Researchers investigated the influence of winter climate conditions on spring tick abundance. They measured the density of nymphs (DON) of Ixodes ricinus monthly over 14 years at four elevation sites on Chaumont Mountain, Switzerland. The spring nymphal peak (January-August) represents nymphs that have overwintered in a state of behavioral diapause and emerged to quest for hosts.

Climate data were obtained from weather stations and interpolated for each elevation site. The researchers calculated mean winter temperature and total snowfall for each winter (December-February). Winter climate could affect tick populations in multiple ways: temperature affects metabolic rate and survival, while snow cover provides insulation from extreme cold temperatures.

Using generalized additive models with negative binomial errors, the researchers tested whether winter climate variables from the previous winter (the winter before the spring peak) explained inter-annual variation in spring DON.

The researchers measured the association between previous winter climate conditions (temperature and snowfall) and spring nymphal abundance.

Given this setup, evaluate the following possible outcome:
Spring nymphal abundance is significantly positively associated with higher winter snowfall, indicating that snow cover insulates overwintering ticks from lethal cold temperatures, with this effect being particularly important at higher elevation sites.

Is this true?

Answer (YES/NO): NO